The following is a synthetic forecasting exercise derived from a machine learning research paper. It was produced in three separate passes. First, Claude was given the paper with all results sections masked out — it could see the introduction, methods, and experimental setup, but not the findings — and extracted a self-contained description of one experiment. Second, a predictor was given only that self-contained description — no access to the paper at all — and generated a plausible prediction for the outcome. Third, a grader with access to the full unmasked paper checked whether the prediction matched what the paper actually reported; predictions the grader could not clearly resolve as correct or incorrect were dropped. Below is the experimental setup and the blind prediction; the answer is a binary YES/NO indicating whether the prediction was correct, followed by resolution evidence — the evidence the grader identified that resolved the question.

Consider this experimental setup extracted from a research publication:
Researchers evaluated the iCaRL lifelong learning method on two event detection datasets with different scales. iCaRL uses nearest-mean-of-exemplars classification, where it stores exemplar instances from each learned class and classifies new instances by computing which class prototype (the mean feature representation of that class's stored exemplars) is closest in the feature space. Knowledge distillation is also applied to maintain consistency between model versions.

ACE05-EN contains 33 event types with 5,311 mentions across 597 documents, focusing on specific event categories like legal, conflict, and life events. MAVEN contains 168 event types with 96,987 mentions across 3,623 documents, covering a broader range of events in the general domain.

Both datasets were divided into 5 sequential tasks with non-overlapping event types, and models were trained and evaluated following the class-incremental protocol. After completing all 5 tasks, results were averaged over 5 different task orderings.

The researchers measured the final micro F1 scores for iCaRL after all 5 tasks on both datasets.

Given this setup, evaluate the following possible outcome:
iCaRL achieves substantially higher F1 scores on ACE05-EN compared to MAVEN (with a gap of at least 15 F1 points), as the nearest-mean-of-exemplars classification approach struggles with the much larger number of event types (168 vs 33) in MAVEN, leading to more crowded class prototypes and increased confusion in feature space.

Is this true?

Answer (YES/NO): NO